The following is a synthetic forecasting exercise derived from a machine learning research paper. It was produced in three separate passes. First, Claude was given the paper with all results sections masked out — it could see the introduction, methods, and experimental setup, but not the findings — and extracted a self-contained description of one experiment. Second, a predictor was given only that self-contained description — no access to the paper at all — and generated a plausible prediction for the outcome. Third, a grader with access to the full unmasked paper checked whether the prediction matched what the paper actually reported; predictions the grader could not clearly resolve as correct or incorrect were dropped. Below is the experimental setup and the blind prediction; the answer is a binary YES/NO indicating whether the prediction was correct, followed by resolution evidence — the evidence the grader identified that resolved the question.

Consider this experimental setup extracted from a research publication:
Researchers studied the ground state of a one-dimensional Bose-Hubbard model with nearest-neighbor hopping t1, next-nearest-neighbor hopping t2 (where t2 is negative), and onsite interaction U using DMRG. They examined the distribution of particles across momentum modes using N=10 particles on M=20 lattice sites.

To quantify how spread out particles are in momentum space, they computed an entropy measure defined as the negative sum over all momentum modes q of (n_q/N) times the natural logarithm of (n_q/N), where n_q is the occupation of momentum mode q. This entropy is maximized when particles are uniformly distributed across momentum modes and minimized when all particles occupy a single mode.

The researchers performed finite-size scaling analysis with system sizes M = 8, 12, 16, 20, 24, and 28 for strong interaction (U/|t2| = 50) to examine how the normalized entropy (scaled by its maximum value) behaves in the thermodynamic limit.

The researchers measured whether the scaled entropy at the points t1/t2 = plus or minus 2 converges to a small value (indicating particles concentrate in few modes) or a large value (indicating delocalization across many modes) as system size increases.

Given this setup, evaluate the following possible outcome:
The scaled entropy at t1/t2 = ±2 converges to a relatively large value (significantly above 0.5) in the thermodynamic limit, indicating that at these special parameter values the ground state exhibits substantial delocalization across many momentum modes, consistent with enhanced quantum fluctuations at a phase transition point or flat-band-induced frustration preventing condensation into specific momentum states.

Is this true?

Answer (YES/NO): YES